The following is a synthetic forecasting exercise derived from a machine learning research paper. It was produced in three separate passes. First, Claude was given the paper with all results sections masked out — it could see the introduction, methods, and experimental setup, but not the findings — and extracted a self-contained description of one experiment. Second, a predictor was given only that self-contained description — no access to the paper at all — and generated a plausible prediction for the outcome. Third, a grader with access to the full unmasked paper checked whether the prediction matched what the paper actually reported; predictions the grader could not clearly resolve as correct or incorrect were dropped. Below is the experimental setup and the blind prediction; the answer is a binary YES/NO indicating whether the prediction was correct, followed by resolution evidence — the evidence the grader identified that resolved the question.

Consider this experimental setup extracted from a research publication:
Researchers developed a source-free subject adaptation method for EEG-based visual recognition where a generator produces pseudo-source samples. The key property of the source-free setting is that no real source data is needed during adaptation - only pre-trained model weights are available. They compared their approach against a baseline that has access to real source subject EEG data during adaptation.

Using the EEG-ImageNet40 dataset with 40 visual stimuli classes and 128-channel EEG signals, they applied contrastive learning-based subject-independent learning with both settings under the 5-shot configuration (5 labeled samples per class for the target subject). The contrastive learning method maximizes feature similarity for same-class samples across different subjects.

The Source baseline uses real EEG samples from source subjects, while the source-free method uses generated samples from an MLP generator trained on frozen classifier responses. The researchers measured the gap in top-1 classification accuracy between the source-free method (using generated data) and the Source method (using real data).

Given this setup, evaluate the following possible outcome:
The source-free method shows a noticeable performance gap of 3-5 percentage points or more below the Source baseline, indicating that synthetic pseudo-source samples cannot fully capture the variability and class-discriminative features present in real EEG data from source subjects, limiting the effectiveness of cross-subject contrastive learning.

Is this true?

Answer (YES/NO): NO